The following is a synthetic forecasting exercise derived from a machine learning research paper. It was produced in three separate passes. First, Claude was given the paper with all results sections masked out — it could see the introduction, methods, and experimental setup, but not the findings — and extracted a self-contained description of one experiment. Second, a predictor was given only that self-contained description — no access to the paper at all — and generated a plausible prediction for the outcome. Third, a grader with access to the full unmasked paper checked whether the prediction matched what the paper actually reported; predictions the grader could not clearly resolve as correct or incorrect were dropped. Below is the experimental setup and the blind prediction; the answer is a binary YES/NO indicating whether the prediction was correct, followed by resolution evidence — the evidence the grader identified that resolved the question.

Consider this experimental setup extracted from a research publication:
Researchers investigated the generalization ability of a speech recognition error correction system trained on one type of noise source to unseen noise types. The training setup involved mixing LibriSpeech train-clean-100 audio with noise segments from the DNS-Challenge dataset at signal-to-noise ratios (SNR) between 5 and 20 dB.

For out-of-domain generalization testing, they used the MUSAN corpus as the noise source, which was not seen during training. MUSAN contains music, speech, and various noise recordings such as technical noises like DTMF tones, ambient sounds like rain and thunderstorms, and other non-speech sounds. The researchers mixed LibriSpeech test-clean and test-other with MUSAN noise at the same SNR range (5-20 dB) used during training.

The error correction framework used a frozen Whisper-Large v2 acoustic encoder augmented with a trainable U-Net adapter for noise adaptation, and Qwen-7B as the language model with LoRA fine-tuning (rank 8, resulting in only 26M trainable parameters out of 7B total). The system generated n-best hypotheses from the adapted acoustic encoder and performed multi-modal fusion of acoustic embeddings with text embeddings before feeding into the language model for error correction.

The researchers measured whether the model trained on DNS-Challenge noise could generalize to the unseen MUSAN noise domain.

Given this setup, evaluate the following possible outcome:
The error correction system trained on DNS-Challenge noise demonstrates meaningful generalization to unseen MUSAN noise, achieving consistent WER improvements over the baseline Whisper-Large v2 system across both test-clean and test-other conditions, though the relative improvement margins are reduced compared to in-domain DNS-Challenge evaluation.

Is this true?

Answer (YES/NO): YES